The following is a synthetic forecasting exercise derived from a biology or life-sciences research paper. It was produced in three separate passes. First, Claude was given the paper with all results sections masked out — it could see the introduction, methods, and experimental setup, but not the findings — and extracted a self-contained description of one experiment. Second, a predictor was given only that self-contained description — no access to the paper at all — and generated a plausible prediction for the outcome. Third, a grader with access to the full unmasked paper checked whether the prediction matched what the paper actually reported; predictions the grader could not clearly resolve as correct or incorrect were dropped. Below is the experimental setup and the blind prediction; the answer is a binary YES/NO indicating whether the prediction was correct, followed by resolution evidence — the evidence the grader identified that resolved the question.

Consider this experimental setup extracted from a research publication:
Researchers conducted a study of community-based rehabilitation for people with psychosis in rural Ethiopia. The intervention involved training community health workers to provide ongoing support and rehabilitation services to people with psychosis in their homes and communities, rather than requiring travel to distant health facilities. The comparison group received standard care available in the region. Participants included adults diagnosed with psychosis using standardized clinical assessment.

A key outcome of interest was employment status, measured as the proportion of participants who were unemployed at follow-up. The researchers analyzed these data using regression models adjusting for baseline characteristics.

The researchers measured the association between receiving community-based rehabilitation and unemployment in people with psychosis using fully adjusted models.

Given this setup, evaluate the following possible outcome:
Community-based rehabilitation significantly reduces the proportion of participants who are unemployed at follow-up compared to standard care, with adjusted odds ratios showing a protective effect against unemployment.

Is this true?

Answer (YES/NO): NO